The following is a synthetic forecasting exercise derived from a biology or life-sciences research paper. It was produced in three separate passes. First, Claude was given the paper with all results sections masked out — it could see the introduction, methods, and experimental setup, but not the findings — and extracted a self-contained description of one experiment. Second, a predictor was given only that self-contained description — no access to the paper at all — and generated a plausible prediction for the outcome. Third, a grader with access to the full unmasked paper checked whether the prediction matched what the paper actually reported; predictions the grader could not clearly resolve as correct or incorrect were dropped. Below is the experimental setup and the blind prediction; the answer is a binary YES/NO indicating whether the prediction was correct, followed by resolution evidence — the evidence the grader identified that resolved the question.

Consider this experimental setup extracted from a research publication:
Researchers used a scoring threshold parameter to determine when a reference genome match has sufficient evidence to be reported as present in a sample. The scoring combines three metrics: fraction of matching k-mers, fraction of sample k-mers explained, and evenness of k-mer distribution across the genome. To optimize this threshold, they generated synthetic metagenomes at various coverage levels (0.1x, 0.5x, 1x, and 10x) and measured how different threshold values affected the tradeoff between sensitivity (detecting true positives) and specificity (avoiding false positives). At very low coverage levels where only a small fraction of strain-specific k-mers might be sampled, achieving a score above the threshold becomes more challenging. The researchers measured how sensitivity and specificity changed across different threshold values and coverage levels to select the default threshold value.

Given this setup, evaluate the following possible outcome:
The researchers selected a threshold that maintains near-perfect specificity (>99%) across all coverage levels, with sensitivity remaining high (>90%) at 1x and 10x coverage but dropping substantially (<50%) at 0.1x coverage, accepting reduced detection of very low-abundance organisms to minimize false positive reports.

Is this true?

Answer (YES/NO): NO